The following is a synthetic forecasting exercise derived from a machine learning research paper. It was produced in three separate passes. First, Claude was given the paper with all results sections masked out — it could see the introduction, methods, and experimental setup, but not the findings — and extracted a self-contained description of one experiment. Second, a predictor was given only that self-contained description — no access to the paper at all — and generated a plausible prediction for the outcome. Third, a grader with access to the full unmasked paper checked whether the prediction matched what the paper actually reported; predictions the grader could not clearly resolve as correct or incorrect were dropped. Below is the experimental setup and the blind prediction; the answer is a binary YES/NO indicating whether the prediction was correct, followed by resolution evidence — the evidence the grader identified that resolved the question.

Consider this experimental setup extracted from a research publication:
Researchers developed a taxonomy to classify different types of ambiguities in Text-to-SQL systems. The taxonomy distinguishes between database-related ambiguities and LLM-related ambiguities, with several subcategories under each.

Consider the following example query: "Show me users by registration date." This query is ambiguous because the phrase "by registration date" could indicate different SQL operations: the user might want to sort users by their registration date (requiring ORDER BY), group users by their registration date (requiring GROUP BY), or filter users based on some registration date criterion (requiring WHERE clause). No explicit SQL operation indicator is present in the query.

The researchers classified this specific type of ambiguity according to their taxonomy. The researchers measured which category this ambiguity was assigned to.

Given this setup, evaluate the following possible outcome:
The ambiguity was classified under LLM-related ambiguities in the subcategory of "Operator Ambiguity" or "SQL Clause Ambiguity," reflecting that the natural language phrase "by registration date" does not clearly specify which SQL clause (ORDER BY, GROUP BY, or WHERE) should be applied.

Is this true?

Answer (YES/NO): NO